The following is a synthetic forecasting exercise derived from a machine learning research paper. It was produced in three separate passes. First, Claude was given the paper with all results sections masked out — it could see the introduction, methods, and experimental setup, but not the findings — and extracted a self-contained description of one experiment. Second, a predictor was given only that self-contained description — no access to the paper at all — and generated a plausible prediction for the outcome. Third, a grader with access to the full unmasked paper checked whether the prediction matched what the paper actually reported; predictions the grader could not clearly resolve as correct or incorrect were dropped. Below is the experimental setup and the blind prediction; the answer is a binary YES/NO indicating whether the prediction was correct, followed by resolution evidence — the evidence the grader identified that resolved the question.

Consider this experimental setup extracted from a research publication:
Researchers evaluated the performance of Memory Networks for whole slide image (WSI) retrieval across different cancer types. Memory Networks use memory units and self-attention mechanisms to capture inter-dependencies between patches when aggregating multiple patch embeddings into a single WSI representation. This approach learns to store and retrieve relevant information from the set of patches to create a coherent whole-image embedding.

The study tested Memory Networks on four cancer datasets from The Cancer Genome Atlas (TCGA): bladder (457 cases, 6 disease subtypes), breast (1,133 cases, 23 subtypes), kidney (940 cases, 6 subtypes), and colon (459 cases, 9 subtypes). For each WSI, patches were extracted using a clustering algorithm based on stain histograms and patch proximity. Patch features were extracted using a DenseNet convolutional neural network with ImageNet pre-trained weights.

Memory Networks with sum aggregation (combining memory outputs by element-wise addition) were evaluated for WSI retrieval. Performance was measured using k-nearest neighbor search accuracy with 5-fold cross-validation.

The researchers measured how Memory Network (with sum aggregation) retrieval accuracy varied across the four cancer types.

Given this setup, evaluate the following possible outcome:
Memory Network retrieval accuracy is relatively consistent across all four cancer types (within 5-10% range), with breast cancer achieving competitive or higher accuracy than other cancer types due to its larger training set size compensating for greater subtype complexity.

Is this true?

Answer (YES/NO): NO